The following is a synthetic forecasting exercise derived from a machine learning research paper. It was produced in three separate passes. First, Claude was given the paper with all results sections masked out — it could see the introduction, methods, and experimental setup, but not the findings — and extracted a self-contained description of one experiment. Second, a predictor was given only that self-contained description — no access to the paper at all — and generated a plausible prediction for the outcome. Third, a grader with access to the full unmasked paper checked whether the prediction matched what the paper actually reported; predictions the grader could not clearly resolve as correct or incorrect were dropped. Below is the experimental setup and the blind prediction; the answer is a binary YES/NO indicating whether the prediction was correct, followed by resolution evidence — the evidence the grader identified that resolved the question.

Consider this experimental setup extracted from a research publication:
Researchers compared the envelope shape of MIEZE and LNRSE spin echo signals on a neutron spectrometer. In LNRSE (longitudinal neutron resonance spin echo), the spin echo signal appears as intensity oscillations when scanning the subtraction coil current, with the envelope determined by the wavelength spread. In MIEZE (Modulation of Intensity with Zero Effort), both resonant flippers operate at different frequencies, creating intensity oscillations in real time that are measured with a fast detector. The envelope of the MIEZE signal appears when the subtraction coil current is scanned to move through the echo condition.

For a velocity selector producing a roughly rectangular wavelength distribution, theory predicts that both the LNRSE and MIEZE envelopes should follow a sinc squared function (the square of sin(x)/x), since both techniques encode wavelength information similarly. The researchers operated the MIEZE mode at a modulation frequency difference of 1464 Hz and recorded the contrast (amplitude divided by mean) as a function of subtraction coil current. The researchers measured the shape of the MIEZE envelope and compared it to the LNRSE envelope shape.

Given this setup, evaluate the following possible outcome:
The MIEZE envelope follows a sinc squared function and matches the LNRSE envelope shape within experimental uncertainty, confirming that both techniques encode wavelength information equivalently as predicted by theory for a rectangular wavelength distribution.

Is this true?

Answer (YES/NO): YES